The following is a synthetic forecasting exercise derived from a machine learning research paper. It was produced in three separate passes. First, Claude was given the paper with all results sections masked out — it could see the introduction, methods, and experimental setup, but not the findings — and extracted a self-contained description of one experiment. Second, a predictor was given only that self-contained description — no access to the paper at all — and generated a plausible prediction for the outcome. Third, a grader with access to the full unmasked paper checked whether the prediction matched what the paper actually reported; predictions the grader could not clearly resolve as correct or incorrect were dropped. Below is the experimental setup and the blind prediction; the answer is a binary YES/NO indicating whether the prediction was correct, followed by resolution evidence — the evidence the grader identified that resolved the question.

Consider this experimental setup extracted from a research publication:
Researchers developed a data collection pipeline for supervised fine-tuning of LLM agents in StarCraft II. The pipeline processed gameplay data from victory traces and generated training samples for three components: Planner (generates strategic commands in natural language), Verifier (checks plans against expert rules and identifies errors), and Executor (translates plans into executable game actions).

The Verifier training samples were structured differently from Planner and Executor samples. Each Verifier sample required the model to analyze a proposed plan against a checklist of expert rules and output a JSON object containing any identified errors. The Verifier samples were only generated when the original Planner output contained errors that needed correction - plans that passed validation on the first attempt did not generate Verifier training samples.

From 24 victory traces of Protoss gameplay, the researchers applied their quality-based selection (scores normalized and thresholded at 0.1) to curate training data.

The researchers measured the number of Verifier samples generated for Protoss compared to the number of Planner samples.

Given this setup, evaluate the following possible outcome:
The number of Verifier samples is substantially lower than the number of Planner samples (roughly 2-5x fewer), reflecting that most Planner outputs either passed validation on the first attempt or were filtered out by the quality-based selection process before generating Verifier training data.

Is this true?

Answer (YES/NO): NO